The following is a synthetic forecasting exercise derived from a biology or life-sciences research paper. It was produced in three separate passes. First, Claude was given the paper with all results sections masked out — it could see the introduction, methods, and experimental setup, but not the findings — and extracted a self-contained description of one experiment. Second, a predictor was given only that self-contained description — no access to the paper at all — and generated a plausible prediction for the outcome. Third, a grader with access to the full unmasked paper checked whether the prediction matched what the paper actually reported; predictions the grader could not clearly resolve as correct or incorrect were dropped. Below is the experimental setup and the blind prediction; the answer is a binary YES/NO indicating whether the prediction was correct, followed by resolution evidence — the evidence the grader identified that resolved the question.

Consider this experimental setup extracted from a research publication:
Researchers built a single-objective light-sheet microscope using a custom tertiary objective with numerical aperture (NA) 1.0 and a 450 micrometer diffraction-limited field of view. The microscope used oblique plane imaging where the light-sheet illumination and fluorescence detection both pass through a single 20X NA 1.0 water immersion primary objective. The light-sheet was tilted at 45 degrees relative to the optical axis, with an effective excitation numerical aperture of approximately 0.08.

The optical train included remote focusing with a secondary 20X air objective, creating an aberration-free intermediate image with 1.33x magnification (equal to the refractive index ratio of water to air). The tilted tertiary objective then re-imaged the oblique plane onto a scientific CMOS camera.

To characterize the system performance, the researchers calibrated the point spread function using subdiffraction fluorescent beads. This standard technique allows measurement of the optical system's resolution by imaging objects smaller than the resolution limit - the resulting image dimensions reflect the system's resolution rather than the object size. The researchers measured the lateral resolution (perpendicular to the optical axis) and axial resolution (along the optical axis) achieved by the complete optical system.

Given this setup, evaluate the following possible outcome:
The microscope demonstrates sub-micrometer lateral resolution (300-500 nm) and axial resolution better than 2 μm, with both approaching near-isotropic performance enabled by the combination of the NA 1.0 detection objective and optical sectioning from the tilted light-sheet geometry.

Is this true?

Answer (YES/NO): NO